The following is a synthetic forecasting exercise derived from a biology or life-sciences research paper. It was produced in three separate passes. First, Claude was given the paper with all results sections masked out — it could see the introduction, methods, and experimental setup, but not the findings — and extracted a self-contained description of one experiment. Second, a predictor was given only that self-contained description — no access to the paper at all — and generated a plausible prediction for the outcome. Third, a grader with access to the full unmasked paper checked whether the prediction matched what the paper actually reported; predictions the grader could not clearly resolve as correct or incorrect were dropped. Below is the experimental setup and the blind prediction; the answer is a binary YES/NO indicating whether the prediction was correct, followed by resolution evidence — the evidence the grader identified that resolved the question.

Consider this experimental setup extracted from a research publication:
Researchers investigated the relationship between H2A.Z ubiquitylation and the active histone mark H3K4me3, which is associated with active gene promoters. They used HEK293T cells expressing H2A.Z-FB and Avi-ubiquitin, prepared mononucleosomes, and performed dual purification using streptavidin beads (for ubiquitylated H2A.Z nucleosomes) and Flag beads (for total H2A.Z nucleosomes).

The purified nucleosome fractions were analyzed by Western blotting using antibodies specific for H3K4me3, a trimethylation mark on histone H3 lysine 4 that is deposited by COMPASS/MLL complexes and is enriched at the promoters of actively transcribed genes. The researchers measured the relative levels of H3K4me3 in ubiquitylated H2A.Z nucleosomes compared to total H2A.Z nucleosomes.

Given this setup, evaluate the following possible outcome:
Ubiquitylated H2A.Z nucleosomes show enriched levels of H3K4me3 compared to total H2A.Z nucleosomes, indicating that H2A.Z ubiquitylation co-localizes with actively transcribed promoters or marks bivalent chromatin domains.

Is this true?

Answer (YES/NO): NO